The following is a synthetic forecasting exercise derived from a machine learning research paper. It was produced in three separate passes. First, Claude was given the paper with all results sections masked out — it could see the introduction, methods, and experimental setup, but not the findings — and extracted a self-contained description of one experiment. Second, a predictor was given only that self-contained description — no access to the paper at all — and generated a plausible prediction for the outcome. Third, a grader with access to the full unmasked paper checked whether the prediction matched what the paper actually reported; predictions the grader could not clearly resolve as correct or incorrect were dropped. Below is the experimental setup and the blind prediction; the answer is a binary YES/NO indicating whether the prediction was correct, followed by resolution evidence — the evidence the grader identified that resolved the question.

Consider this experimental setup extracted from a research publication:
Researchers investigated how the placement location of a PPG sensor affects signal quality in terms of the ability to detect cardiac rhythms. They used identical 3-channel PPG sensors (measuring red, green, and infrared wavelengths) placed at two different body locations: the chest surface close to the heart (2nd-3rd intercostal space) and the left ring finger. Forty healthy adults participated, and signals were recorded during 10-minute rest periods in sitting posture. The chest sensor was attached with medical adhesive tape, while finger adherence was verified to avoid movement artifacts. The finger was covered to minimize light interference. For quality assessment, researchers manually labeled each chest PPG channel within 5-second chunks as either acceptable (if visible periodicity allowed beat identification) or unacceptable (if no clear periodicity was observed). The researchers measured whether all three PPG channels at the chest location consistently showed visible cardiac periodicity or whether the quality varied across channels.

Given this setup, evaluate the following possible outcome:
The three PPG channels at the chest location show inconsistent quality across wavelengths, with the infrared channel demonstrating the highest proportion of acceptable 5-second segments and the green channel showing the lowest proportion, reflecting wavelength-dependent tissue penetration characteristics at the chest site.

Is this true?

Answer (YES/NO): NO